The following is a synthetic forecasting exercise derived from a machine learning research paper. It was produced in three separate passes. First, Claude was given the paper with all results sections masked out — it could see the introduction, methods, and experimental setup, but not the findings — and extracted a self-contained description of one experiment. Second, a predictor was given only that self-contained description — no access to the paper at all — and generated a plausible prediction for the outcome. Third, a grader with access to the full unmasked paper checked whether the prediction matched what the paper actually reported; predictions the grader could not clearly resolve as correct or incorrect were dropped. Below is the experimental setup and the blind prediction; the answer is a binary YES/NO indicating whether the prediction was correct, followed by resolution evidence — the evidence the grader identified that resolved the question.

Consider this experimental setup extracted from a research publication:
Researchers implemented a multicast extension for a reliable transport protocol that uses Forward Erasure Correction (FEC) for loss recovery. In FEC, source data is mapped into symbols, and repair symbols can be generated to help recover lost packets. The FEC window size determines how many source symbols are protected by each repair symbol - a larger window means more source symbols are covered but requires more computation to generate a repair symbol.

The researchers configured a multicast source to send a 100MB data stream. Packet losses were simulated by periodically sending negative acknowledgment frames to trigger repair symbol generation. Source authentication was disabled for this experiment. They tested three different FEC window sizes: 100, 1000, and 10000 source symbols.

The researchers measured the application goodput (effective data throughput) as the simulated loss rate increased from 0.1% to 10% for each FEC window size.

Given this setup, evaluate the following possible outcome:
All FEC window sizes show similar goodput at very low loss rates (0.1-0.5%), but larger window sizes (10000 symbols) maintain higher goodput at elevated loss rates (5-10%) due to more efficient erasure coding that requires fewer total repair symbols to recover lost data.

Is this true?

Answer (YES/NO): NO